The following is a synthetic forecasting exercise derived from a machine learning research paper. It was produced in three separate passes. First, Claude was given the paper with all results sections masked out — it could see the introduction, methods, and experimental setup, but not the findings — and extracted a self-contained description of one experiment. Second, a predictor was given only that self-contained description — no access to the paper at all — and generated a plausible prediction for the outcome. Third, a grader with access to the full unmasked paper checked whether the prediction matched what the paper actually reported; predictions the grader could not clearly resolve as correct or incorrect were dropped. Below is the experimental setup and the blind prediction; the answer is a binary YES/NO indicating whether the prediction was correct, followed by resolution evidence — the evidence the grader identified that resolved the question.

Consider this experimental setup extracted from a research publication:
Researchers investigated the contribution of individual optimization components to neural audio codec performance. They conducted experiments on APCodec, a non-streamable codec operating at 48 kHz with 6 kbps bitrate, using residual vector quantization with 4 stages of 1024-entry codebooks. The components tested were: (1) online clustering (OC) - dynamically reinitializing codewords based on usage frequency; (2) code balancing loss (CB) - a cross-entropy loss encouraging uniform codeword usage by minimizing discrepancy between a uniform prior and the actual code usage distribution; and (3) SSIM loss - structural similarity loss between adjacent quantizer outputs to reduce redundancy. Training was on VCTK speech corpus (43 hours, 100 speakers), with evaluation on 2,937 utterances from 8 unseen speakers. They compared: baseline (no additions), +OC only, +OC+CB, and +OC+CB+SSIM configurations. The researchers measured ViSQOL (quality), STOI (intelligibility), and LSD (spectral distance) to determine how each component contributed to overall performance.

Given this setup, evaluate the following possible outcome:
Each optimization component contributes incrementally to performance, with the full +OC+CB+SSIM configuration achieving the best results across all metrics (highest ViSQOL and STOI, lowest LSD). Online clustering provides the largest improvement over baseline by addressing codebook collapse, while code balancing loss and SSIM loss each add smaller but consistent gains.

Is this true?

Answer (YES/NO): NO